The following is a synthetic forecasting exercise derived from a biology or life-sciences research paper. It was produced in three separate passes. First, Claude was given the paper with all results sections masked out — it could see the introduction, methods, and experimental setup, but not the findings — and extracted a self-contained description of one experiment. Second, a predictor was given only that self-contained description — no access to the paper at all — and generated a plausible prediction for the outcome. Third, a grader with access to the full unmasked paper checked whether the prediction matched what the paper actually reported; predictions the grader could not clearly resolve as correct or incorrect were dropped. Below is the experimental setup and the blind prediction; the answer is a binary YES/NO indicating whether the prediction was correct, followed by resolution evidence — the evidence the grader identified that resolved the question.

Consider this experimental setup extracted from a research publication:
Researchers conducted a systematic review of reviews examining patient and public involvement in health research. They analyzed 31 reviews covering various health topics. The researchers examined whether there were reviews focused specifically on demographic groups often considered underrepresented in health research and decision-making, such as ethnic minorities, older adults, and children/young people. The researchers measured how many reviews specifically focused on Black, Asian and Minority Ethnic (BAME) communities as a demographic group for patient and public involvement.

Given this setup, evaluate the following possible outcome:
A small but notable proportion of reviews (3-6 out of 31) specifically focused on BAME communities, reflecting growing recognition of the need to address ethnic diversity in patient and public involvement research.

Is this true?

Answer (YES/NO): NO